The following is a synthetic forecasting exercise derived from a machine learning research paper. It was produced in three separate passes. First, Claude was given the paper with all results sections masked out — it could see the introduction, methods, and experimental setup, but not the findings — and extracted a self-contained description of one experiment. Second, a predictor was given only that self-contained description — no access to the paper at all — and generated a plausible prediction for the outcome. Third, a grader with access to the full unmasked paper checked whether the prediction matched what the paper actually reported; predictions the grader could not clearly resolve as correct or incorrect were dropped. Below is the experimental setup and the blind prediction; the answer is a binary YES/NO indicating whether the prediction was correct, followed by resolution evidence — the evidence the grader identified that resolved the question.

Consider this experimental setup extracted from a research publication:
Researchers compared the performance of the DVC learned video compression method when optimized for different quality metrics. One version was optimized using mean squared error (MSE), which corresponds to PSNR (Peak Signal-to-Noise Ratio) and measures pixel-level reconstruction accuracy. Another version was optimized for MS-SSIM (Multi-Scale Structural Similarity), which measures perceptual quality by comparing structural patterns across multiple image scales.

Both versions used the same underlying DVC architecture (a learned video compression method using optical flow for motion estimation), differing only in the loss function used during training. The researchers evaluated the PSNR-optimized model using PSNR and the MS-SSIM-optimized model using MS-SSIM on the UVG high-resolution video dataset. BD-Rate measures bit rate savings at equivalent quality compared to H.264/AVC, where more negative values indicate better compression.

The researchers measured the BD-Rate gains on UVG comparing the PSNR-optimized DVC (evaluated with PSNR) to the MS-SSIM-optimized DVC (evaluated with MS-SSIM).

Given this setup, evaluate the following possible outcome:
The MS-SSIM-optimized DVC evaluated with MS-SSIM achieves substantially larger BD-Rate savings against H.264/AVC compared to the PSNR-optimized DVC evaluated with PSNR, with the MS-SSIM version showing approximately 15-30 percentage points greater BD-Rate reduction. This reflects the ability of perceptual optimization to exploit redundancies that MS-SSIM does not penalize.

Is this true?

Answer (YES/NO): NO